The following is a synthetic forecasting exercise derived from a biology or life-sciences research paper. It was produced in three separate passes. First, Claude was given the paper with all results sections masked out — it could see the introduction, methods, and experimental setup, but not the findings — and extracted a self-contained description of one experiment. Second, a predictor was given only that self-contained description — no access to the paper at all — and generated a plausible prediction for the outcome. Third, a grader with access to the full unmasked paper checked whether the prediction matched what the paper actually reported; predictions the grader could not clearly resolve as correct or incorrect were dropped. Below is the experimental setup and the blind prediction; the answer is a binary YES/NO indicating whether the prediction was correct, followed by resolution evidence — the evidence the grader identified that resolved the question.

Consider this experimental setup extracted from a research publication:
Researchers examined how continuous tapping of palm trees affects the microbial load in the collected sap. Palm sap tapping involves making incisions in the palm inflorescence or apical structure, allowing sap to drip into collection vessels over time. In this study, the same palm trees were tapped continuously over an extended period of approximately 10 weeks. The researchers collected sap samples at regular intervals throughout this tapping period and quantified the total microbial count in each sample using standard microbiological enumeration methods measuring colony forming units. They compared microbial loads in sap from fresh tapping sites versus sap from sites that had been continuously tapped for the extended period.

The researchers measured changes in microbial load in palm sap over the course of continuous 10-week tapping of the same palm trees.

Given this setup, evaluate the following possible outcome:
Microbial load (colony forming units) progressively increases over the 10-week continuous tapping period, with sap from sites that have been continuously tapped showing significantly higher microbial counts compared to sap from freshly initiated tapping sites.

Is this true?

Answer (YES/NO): NO